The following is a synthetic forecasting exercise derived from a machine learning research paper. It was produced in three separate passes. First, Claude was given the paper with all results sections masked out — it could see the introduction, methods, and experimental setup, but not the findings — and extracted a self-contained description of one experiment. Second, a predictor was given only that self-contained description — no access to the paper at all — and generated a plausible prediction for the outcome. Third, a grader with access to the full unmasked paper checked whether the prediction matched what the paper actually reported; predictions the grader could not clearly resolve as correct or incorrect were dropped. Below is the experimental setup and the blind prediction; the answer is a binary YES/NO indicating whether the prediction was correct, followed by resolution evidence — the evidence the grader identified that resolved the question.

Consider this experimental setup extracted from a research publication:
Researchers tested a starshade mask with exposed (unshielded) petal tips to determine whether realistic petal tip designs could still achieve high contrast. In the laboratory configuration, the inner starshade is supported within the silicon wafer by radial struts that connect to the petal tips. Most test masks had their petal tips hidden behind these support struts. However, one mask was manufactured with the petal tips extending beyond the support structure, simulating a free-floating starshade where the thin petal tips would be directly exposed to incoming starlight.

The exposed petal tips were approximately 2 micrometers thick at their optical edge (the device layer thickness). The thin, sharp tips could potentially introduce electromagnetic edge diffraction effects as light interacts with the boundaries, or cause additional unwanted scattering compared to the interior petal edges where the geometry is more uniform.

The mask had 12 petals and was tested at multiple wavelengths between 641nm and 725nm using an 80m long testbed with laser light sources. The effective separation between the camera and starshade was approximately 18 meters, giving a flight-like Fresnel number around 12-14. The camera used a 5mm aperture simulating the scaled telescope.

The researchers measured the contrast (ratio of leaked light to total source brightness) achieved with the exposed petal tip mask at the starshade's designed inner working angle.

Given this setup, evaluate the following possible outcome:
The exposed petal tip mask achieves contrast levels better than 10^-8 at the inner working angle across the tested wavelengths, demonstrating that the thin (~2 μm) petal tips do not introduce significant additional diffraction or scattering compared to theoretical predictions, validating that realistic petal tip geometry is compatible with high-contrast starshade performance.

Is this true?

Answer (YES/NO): YES